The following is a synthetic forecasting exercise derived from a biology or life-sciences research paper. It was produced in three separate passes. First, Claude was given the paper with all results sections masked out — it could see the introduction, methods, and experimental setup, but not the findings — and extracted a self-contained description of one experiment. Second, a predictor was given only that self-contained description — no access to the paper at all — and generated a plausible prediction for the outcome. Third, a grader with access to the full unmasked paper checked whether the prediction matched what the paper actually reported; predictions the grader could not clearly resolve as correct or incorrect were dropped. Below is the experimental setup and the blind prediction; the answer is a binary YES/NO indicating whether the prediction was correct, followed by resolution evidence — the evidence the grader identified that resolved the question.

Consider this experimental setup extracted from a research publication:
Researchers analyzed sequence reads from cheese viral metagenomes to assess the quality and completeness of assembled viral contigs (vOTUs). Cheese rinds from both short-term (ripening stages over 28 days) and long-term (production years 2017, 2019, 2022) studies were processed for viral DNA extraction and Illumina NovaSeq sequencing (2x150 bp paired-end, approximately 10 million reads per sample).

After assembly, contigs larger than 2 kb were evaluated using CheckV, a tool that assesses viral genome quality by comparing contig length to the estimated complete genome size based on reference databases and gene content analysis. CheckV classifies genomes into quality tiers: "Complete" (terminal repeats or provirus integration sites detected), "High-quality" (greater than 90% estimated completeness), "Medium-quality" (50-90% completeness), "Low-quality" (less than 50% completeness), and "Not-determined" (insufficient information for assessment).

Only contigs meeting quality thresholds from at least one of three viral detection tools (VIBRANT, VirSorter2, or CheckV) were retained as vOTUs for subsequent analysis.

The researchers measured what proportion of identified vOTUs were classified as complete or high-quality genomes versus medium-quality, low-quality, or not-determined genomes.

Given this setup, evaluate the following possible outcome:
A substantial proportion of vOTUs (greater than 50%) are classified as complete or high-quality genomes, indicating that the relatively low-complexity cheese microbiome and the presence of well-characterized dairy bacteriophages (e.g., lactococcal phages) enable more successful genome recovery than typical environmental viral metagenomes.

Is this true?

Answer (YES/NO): NO